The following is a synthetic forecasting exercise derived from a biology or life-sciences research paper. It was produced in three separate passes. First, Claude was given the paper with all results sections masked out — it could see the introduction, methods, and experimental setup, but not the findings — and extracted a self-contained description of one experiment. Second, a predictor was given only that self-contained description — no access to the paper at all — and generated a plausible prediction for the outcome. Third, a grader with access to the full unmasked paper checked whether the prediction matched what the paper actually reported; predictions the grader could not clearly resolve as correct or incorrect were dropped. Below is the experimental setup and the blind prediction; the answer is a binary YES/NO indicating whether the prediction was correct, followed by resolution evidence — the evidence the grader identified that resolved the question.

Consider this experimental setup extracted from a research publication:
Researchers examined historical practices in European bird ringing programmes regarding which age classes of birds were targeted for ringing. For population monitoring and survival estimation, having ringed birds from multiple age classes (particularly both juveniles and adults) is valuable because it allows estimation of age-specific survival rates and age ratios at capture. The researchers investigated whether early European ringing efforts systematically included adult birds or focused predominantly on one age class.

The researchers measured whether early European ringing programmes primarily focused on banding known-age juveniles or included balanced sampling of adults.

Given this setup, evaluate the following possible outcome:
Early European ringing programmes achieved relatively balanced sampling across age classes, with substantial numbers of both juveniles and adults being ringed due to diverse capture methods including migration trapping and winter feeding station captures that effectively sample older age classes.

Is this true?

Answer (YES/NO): NO